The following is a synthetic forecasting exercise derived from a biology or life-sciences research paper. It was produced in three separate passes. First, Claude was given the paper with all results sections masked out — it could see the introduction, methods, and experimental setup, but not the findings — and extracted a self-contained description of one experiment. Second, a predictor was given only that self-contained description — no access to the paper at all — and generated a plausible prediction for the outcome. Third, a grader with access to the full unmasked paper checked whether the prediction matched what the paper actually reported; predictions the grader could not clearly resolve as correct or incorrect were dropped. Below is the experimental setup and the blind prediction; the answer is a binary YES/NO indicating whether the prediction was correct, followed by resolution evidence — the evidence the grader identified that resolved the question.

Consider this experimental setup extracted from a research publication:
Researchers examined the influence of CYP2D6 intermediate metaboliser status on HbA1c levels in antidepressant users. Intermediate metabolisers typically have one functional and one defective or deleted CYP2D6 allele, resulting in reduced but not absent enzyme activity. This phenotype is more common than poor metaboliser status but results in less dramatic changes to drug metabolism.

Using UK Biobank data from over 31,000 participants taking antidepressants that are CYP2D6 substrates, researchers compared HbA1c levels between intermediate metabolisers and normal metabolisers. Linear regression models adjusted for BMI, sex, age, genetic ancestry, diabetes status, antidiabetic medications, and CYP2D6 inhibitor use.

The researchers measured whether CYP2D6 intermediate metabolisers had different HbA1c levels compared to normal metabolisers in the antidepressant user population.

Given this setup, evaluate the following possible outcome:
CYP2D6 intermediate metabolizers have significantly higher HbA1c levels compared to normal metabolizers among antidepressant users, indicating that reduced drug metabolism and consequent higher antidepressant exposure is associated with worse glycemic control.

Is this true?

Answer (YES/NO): NO